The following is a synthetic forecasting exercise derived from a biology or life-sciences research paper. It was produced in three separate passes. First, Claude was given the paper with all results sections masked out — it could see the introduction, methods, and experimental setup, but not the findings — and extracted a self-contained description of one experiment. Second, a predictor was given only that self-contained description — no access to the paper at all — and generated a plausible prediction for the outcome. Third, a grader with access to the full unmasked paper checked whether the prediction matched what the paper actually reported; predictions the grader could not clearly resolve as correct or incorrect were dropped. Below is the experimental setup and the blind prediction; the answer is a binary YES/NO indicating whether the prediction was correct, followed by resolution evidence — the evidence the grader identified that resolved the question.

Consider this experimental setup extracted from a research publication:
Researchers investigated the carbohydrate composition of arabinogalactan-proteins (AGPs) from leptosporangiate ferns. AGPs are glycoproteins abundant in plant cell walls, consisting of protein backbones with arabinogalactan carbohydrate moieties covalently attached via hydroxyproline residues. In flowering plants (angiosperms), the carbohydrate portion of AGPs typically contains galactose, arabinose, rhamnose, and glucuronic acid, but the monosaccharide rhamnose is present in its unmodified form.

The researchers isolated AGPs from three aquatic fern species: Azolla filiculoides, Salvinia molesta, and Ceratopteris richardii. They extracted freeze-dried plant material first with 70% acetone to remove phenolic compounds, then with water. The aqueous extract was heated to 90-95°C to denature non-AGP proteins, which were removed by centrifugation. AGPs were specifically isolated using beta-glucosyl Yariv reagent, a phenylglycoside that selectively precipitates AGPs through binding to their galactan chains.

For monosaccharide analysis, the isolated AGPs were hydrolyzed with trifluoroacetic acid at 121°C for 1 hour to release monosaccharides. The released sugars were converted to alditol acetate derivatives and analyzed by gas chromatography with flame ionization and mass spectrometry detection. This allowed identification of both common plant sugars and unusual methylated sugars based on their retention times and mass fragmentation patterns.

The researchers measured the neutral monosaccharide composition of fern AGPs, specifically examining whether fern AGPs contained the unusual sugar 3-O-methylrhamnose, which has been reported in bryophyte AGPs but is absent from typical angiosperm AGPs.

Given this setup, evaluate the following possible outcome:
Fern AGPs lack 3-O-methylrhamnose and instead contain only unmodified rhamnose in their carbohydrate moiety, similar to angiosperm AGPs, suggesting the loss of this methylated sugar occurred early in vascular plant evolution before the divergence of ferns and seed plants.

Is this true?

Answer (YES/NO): NO